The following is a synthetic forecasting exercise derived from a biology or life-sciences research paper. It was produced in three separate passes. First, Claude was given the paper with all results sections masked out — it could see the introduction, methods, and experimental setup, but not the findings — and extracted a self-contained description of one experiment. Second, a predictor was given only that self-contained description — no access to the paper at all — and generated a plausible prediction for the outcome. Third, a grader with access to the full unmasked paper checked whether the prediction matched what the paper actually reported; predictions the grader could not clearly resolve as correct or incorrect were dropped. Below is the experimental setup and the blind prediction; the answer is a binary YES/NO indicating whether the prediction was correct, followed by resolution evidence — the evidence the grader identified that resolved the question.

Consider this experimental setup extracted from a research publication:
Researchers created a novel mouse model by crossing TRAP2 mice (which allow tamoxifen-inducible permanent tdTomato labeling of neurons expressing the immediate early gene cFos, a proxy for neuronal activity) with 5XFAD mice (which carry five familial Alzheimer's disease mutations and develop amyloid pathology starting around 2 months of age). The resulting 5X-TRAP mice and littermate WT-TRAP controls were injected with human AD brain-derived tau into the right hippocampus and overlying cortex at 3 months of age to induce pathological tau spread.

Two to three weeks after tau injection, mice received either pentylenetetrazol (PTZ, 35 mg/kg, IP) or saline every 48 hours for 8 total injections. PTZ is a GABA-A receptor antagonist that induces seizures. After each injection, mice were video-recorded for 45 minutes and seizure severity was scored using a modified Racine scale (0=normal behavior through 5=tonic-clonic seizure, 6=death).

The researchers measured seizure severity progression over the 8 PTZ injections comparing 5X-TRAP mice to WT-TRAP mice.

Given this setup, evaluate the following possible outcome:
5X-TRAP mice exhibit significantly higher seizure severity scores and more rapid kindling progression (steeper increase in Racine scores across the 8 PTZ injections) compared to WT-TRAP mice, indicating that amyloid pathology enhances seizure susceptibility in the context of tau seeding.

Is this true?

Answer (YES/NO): NO